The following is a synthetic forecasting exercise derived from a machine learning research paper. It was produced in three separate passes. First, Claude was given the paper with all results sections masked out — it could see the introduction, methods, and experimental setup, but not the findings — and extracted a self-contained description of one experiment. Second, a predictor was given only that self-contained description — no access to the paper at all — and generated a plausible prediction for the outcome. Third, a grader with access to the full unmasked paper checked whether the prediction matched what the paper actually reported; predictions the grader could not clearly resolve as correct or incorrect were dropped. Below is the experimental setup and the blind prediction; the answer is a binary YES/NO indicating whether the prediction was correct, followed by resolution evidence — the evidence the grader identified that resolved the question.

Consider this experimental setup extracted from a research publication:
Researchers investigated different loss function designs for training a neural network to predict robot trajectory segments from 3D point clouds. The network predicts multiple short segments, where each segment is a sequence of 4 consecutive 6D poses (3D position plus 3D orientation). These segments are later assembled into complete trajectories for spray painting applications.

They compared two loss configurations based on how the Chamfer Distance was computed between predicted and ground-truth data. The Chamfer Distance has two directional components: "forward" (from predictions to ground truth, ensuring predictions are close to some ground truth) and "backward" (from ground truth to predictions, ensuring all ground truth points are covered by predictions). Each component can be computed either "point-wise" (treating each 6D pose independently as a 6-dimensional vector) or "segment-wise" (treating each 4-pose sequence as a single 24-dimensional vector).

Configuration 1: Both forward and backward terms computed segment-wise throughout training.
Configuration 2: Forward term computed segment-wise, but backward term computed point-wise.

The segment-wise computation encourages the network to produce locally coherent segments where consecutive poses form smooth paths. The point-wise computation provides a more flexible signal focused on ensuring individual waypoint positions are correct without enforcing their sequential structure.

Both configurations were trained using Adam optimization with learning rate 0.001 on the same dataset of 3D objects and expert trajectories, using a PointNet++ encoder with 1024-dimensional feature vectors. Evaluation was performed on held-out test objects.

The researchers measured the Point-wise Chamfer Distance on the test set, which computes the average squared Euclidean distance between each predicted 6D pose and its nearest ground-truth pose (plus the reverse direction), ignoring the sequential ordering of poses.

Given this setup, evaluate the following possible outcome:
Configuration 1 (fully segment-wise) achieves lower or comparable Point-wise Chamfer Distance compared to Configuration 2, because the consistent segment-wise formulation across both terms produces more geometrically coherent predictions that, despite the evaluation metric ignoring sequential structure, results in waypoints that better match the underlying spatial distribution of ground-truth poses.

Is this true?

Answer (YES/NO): YES